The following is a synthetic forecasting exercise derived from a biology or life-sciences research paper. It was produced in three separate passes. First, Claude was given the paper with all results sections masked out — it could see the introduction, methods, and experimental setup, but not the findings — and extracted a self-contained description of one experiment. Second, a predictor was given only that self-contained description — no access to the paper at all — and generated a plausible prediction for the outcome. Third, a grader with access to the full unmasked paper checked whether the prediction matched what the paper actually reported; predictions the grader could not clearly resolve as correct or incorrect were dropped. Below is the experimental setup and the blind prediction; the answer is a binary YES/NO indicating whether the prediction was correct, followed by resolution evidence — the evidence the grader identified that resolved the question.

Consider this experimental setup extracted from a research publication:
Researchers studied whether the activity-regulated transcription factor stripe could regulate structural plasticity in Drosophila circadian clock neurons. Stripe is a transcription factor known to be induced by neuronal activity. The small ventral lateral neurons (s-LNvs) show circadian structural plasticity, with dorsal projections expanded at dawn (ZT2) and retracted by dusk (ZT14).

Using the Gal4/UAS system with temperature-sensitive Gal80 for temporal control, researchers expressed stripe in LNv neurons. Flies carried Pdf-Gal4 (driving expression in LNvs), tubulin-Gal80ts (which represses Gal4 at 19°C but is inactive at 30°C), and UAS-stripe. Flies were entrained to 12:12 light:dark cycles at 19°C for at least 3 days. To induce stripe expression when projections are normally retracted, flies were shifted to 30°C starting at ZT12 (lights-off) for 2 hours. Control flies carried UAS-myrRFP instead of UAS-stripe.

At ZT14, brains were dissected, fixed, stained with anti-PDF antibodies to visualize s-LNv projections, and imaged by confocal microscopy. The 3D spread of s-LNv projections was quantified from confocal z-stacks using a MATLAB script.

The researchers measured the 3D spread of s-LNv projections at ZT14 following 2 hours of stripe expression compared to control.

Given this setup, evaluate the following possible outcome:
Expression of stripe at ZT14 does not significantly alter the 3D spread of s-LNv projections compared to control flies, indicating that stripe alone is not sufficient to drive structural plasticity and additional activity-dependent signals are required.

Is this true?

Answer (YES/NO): NO